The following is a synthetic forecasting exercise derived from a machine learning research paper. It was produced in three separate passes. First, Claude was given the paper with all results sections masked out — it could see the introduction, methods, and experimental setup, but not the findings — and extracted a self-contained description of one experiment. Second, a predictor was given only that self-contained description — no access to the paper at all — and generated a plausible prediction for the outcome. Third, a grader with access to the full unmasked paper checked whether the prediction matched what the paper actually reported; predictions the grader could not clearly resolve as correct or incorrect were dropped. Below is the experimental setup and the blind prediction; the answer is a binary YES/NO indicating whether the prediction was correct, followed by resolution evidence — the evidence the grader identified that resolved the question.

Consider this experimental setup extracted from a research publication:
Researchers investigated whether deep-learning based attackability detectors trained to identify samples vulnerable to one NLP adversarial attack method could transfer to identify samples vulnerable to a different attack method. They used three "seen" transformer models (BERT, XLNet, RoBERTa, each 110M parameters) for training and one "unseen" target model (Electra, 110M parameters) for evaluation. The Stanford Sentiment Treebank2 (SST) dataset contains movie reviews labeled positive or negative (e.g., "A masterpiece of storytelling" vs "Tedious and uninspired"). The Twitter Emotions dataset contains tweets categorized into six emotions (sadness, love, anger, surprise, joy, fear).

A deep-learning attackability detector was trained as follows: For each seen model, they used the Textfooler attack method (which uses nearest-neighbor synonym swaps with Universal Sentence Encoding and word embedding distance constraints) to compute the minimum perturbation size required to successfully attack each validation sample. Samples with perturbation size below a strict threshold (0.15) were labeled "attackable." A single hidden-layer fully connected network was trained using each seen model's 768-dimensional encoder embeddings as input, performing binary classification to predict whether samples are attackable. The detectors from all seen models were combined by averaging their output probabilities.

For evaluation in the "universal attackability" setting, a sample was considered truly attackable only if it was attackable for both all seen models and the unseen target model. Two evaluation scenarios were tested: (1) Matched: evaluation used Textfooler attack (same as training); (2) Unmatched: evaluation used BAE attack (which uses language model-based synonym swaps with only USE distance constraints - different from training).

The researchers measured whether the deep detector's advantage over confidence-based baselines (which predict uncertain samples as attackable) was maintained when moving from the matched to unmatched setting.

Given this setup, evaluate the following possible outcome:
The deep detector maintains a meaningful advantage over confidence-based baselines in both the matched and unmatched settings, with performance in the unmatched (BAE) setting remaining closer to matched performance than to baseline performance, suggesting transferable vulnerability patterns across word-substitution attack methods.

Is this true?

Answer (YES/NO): NO